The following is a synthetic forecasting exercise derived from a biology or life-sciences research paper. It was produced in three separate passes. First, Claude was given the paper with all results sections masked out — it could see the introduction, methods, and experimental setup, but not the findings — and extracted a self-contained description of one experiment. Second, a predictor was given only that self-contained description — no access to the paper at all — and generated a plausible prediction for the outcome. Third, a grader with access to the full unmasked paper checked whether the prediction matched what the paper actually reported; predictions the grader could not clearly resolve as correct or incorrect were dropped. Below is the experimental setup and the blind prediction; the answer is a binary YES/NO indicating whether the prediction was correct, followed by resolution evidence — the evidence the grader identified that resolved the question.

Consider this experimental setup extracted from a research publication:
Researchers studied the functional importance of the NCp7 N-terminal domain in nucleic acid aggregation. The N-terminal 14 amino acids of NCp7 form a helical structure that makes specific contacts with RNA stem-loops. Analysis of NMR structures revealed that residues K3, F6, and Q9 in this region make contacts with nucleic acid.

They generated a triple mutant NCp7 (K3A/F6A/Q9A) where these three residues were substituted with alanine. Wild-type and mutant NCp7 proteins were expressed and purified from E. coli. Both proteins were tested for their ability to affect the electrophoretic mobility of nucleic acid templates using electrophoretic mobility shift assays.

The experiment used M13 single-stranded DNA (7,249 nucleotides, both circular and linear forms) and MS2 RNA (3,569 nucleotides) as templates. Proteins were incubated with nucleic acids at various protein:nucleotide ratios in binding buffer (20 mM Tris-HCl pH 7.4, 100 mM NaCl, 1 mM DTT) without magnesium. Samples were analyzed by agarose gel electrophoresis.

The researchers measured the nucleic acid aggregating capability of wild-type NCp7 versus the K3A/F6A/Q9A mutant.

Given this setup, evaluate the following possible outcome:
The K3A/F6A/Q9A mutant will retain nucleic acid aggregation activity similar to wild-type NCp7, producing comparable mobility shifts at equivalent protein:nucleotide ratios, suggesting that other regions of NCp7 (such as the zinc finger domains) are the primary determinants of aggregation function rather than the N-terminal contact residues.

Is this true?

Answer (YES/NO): NO